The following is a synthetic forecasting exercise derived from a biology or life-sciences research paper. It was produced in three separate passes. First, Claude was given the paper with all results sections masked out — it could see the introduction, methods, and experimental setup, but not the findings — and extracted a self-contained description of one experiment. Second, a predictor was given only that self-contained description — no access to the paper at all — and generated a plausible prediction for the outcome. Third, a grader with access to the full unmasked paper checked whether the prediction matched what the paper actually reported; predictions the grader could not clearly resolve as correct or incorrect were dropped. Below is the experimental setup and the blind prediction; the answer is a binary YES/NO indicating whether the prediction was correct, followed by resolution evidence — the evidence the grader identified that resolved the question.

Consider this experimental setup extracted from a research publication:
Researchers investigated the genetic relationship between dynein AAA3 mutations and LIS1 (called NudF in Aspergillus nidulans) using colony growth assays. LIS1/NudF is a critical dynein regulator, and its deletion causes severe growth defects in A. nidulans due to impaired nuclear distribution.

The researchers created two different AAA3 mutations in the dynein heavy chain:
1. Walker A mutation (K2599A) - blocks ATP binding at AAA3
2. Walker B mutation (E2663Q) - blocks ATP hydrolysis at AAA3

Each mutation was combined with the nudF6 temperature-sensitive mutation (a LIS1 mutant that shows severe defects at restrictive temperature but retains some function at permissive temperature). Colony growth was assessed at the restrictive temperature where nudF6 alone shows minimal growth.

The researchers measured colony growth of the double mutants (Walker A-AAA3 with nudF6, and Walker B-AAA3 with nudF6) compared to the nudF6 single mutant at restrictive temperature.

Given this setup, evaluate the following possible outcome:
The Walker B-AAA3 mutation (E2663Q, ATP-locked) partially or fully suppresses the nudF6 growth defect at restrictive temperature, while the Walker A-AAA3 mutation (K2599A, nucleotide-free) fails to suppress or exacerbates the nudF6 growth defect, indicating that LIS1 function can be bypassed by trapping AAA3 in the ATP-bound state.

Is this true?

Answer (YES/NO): NO